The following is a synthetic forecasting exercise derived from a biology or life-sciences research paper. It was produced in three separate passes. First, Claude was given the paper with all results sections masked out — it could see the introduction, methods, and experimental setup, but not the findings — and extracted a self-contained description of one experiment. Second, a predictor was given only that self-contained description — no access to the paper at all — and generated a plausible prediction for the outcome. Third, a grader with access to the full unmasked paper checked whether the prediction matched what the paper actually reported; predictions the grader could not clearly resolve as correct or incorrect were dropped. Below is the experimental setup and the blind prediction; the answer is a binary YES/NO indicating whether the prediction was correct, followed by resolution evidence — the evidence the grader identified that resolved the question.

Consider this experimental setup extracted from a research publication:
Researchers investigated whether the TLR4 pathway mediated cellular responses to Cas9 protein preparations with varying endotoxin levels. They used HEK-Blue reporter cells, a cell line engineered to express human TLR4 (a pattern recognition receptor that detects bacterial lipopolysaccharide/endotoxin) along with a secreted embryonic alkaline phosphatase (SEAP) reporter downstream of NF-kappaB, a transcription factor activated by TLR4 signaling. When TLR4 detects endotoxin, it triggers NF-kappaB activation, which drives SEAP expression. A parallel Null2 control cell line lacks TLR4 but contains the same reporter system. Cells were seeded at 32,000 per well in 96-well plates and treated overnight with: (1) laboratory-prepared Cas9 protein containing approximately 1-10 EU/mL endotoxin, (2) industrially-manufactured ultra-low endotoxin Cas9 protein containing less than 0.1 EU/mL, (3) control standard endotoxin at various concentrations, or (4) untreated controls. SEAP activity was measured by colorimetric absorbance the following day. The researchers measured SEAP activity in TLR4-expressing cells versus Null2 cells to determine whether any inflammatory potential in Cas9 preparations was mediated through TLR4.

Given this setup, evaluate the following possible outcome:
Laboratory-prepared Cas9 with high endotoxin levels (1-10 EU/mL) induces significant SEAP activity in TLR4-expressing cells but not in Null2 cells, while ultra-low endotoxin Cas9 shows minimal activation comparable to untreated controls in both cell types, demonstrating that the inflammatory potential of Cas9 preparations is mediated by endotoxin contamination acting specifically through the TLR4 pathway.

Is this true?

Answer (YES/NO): NO